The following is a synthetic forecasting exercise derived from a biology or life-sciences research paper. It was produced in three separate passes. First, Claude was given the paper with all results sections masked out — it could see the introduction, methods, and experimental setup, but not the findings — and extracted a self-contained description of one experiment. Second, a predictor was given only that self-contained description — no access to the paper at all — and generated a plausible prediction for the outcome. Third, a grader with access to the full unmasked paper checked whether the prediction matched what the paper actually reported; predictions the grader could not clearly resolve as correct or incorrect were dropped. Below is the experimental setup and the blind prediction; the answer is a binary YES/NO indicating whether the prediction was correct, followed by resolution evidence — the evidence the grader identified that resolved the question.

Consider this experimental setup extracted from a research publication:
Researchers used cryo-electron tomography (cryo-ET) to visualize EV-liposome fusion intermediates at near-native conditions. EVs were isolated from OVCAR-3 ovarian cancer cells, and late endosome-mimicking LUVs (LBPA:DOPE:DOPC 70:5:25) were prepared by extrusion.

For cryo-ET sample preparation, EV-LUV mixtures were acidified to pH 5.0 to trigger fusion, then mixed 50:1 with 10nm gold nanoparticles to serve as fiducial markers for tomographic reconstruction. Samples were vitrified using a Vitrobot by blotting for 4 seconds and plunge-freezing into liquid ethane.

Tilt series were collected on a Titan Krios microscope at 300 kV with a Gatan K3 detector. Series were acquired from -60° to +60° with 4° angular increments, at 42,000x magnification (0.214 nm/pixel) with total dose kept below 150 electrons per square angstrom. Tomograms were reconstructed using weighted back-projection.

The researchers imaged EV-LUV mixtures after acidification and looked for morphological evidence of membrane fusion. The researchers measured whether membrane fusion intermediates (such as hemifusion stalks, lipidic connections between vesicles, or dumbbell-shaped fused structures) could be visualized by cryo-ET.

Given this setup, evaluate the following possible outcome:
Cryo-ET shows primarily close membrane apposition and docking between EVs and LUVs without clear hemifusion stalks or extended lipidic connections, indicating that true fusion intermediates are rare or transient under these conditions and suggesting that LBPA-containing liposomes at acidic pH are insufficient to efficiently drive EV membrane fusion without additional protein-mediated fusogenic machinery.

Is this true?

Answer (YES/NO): NO